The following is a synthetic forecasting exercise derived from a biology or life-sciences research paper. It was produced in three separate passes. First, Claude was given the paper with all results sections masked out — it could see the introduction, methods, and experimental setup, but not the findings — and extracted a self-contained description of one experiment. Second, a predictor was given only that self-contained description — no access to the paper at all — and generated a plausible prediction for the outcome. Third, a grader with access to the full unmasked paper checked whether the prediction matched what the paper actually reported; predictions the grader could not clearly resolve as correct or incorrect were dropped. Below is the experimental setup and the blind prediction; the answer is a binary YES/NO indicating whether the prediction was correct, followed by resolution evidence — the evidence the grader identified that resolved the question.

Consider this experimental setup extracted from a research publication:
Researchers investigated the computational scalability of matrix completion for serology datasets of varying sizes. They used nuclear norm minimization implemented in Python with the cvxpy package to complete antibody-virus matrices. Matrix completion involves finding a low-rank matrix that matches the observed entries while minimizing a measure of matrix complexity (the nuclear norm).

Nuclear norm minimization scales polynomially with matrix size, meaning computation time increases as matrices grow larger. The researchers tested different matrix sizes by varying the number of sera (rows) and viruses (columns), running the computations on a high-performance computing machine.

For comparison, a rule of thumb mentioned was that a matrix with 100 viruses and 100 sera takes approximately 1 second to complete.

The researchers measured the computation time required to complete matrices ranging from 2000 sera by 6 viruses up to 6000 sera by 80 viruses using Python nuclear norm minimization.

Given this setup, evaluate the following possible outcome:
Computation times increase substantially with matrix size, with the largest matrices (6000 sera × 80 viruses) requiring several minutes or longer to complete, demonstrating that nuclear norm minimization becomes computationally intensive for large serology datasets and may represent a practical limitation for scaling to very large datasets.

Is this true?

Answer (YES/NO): YES